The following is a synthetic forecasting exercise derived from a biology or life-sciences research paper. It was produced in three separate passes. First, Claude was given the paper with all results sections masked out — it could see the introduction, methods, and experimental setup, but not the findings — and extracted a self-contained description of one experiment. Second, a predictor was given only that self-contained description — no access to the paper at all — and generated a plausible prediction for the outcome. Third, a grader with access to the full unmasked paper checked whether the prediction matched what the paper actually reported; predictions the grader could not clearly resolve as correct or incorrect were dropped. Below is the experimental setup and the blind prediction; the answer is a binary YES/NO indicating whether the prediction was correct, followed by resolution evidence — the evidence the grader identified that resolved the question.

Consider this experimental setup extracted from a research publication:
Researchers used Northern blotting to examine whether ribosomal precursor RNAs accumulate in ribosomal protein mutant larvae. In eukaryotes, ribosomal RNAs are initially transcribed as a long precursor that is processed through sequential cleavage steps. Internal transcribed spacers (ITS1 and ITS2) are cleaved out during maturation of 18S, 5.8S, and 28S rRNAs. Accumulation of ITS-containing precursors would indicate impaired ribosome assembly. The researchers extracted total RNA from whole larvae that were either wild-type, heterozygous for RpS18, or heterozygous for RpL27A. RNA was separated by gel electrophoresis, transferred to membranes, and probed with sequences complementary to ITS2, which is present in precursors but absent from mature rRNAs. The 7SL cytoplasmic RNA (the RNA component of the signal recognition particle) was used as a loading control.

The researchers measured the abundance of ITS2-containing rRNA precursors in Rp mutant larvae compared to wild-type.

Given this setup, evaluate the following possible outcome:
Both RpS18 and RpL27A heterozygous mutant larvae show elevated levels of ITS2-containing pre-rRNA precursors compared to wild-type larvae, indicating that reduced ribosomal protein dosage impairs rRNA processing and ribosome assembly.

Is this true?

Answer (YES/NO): YES